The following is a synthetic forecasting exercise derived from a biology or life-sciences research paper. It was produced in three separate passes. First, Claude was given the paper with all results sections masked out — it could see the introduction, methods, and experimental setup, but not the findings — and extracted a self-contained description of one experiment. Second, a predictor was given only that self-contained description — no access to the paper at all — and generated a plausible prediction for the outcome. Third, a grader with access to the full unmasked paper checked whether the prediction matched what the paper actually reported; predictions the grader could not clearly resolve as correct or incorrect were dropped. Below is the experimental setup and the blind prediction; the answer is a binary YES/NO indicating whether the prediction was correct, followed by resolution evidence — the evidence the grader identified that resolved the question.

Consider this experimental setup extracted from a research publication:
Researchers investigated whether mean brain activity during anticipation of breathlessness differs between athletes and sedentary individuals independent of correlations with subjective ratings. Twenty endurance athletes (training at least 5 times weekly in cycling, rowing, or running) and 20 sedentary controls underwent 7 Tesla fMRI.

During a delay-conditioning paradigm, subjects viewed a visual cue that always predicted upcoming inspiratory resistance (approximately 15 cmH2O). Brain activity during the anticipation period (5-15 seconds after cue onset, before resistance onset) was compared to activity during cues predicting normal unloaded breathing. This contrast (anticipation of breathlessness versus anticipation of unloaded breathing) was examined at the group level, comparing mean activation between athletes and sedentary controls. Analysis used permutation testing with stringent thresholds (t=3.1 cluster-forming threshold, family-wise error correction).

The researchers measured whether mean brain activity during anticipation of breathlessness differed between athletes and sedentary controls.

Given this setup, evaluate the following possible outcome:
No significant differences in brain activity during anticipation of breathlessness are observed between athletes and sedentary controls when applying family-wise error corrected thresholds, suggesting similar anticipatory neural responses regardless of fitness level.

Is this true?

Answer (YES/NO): YES